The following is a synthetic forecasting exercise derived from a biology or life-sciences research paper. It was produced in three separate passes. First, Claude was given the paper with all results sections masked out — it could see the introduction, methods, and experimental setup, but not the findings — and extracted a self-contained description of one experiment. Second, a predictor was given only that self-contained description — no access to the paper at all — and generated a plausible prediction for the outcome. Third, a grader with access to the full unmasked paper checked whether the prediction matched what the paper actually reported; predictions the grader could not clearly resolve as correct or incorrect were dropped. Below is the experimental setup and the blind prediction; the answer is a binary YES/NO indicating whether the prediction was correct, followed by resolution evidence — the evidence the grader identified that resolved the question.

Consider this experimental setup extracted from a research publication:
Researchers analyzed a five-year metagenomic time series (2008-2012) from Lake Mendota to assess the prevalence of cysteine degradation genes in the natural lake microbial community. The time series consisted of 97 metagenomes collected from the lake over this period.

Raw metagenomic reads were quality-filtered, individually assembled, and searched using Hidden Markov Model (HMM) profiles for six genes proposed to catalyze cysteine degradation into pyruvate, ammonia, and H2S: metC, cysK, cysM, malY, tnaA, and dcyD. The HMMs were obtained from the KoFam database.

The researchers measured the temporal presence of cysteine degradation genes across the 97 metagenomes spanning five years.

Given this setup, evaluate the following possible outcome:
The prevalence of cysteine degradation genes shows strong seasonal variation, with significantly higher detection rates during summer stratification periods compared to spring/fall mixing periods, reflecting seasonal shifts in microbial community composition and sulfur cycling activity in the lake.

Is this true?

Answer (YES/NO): NO